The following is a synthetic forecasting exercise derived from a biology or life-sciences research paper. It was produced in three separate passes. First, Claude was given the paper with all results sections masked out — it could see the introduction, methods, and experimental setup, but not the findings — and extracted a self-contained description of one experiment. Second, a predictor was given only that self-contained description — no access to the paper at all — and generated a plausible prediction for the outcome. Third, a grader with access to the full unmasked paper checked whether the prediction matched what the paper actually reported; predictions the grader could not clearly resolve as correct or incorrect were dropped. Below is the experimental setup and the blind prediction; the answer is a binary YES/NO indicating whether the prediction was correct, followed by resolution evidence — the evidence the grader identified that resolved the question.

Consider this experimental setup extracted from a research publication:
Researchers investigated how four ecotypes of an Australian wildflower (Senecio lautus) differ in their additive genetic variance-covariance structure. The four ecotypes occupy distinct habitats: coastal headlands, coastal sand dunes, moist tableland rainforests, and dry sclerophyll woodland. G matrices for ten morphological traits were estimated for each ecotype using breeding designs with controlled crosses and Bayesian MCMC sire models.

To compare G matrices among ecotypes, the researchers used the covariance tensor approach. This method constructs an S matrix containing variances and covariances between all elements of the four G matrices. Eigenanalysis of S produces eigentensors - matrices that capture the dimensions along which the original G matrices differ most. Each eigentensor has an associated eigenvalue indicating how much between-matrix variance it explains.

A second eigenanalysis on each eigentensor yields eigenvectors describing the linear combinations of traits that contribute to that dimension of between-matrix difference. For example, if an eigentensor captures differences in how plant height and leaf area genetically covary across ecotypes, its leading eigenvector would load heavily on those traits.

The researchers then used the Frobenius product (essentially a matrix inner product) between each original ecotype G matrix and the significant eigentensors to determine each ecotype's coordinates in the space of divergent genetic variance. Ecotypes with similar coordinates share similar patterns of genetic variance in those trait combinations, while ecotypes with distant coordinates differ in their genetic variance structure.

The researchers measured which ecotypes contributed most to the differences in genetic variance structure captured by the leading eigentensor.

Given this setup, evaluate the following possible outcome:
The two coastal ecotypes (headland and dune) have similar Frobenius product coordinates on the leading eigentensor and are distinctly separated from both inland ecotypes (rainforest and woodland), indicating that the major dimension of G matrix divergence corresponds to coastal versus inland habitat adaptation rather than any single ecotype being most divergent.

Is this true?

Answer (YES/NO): NO